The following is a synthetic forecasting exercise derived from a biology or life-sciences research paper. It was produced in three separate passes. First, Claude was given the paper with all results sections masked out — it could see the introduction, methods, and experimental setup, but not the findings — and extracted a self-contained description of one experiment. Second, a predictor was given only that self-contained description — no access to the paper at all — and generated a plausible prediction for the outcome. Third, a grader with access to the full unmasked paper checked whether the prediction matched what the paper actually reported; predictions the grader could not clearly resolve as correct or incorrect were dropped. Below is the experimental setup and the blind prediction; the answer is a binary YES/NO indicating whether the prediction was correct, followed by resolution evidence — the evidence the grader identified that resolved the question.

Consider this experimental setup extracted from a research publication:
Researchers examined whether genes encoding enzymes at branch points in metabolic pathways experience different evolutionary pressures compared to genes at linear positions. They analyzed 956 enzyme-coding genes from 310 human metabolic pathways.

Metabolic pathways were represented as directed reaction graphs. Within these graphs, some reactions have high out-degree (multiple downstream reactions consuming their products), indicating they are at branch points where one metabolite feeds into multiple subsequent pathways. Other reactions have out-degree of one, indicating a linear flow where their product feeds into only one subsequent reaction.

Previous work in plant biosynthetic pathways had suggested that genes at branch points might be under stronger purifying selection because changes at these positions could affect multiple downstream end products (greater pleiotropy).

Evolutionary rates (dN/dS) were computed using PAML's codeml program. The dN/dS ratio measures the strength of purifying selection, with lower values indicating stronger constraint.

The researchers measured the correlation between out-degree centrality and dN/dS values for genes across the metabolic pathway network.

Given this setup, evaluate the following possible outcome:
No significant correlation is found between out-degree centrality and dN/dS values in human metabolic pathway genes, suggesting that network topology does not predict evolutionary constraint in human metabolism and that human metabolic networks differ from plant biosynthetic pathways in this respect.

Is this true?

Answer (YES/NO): NO